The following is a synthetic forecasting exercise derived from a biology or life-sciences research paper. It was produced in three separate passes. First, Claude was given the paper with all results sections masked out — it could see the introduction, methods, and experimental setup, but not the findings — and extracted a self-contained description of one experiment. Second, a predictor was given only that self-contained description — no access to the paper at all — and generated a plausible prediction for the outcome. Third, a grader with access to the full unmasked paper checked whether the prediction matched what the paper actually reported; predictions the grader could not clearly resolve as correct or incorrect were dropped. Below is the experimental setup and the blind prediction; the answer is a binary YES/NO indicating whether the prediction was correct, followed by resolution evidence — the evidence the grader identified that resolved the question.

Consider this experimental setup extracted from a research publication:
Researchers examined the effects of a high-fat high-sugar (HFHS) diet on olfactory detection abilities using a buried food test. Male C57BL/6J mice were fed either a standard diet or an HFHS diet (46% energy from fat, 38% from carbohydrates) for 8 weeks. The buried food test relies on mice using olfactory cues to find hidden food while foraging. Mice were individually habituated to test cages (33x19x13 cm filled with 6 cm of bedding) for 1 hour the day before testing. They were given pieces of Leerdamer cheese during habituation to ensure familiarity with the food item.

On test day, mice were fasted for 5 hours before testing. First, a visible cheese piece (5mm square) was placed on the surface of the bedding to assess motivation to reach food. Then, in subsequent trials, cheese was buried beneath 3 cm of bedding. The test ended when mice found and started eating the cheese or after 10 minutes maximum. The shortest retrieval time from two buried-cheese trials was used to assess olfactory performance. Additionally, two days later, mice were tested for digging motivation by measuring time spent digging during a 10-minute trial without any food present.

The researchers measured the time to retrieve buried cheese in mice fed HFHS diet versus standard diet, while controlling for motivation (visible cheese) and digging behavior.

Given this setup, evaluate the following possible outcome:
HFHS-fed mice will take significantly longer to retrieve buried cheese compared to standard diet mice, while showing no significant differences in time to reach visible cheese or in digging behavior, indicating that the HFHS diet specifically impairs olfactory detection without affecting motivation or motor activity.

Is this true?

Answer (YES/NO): YES